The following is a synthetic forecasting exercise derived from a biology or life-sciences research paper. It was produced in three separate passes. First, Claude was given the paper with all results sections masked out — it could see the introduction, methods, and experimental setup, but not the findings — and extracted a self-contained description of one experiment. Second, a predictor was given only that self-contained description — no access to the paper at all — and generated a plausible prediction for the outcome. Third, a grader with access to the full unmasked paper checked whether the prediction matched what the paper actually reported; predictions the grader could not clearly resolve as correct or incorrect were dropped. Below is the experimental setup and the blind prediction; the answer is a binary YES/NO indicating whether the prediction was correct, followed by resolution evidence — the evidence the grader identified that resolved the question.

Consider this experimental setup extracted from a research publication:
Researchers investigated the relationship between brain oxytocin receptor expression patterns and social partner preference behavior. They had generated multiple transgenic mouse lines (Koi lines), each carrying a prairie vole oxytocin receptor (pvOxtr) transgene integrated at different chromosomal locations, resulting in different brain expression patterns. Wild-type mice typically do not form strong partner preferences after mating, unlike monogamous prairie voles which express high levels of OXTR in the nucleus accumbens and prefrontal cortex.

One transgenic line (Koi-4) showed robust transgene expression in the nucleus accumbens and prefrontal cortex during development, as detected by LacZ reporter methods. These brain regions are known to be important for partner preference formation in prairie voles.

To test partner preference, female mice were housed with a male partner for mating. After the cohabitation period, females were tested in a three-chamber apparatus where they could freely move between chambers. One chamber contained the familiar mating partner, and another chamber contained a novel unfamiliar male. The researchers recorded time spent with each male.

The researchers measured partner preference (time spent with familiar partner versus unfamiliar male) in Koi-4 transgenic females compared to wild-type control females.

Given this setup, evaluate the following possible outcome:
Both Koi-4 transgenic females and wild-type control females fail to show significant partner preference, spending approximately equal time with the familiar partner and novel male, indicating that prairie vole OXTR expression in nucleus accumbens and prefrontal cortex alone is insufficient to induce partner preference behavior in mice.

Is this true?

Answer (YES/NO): NO